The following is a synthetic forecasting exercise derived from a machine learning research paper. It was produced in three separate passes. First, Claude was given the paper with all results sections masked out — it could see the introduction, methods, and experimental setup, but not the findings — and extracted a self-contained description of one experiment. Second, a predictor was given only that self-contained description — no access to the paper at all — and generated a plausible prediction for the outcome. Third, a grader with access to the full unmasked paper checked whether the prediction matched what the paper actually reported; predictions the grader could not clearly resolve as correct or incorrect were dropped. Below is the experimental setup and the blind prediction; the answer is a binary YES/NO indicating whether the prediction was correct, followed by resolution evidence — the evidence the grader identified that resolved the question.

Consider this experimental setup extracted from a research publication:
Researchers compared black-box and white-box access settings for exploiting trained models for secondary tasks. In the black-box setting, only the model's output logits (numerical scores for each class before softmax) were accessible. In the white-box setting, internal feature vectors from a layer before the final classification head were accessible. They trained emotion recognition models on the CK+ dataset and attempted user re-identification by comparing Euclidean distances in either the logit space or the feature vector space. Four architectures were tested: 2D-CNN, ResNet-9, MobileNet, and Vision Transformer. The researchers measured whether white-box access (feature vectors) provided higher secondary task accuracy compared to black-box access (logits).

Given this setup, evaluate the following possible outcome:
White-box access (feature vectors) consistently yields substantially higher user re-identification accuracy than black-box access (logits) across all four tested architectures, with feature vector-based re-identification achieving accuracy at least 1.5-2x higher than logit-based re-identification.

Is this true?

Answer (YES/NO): NO